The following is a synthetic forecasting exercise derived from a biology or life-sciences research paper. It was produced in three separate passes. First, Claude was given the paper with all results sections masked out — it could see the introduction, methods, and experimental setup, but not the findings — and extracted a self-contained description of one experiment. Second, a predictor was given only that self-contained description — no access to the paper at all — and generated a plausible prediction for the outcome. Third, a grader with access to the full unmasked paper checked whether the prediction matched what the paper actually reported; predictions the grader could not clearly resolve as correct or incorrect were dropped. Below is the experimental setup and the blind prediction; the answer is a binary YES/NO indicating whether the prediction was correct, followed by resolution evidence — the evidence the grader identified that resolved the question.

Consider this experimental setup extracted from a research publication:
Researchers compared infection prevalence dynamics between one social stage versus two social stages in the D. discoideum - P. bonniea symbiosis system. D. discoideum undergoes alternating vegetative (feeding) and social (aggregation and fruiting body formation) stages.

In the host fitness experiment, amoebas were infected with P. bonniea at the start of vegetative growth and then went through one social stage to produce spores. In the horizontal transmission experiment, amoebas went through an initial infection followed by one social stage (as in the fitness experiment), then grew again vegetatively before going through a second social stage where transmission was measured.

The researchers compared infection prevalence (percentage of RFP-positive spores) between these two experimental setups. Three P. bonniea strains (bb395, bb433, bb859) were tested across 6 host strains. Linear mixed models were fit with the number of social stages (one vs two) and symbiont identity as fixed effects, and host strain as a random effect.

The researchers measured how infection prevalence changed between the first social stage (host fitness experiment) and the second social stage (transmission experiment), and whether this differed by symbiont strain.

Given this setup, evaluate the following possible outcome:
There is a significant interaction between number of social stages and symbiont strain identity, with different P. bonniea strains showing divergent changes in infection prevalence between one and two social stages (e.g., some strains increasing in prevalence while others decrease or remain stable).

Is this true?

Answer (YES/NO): YES